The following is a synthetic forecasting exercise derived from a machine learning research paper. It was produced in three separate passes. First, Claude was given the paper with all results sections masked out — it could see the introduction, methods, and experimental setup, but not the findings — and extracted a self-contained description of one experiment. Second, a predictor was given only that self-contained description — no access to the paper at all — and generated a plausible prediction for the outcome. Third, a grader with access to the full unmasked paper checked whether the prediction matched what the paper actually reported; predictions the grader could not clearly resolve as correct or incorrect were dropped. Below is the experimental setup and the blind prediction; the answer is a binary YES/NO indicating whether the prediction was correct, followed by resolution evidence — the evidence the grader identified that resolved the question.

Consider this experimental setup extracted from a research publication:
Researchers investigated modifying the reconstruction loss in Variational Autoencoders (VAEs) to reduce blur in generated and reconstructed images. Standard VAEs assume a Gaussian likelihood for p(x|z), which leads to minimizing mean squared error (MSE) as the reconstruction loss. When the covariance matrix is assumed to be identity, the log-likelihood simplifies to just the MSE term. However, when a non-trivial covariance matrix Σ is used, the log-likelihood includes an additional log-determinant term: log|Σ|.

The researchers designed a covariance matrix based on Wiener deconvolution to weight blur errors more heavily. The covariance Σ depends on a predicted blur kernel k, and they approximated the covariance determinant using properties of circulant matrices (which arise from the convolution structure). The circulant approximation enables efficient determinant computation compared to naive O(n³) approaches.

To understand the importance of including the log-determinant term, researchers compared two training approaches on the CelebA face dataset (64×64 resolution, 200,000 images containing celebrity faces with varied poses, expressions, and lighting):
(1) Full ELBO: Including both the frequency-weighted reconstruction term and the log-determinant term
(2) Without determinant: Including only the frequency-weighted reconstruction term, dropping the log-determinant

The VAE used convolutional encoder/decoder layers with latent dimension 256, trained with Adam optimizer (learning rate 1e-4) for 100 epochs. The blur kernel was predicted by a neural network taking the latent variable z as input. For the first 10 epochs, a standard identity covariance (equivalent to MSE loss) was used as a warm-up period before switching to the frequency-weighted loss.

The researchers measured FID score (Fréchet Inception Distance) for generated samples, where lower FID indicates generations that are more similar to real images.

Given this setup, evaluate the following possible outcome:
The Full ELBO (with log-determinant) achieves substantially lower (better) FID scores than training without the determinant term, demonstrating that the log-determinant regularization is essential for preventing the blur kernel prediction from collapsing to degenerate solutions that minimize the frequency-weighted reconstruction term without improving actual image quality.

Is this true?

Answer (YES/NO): NO